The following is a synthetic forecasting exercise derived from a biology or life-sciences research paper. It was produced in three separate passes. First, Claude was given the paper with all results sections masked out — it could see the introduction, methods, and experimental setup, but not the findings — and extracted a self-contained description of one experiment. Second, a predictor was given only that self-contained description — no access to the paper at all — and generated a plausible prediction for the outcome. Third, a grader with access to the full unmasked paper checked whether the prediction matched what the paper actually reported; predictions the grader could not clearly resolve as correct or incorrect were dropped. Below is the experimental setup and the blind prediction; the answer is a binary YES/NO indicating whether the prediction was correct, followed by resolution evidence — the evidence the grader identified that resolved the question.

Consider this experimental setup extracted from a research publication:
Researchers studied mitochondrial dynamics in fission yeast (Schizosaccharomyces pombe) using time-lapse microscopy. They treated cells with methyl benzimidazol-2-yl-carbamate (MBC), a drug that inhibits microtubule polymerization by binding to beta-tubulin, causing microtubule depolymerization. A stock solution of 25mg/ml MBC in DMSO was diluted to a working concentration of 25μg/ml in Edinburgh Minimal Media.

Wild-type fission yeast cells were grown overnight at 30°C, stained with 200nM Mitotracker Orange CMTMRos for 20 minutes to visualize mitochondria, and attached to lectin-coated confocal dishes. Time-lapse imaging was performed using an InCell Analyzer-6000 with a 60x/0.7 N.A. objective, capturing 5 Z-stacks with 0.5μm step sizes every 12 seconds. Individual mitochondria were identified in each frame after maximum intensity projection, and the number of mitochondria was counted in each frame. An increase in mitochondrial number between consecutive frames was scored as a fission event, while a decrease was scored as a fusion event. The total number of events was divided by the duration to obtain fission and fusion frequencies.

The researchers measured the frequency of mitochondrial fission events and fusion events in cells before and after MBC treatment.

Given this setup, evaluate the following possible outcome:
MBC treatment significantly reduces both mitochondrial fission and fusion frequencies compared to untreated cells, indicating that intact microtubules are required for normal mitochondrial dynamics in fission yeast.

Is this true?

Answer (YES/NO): NO